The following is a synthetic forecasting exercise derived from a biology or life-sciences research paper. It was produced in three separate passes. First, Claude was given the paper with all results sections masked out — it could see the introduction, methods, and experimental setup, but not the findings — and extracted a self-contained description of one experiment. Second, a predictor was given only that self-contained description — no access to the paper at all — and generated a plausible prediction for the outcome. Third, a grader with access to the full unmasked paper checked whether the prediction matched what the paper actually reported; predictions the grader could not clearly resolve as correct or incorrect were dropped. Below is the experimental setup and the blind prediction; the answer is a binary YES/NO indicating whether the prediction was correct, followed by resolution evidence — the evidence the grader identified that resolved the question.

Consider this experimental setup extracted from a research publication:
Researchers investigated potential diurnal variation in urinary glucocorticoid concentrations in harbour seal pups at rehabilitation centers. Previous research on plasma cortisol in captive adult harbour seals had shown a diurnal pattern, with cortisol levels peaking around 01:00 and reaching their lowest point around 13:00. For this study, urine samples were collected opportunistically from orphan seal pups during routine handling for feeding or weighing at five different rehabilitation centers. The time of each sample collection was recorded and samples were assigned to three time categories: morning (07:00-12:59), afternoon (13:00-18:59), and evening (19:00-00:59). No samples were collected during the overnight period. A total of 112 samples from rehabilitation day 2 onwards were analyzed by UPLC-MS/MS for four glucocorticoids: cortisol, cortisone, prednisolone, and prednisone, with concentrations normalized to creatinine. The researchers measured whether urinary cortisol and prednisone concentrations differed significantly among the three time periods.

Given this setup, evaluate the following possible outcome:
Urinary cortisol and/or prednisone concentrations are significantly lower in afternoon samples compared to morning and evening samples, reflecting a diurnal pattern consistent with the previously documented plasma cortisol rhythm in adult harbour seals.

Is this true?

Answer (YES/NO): NO